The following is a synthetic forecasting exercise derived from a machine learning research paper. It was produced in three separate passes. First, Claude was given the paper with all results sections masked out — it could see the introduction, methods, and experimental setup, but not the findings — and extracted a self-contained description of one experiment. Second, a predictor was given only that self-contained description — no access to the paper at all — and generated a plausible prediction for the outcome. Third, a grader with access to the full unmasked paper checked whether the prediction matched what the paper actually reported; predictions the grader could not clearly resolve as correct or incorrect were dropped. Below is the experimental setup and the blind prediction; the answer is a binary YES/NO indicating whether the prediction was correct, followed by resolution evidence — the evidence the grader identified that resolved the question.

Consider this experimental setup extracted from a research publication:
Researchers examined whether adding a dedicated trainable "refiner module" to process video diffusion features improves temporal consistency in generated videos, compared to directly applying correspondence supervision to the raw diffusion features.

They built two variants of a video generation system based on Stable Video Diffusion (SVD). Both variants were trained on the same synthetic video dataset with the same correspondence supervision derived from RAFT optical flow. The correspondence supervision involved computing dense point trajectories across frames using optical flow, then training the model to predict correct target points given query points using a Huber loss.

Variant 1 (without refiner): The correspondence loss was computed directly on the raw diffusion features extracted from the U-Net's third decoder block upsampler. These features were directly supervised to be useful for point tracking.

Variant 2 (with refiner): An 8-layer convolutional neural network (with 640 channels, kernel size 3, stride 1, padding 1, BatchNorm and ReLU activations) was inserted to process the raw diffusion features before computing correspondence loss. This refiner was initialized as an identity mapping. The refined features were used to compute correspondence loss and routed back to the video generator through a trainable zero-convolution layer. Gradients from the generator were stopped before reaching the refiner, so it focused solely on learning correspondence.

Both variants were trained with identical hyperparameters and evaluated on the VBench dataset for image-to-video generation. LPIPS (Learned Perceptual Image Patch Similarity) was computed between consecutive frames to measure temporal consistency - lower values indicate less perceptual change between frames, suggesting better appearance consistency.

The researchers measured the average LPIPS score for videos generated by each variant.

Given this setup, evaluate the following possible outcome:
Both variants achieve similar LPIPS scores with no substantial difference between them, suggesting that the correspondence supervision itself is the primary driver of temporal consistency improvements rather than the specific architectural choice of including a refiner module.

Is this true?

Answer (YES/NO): YES